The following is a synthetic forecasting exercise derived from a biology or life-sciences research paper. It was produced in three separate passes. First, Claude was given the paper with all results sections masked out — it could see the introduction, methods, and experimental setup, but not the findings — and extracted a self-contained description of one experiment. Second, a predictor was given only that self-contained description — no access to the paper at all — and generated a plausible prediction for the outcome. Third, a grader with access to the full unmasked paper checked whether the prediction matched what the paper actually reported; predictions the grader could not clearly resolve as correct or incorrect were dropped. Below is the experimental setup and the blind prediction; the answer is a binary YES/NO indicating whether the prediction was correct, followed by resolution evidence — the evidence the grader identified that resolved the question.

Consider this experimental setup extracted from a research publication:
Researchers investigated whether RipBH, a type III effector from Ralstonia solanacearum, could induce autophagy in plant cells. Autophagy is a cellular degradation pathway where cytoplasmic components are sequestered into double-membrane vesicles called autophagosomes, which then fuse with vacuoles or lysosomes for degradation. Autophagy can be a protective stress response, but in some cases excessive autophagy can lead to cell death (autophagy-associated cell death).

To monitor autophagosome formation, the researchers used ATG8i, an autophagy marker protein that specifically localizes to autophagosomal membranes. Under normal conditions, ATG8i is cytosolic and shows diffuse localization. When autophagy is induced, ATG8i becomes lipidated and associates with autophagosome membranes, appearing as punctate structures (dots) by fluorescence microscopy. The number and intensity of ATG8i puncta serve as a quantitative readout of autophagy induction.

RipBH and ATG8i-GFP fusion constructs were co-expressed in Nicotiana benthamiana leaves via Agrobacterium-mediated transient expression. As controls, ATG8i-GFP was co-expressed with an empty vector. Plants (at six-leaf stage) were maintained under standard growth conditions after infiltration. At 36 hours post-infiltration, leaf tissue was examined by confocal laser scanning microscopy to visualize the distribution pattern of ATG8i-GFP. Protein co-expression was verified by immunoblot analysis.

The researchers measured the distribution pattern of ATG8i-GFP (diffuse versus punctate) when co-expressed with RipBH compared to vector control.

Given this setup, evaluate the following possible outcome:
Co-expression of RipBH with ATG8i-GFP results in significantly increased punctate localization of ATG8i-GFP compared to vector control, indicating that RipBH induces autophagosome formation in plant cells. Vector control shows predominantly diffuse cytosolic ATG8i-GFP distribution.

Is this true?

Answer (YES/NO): YES